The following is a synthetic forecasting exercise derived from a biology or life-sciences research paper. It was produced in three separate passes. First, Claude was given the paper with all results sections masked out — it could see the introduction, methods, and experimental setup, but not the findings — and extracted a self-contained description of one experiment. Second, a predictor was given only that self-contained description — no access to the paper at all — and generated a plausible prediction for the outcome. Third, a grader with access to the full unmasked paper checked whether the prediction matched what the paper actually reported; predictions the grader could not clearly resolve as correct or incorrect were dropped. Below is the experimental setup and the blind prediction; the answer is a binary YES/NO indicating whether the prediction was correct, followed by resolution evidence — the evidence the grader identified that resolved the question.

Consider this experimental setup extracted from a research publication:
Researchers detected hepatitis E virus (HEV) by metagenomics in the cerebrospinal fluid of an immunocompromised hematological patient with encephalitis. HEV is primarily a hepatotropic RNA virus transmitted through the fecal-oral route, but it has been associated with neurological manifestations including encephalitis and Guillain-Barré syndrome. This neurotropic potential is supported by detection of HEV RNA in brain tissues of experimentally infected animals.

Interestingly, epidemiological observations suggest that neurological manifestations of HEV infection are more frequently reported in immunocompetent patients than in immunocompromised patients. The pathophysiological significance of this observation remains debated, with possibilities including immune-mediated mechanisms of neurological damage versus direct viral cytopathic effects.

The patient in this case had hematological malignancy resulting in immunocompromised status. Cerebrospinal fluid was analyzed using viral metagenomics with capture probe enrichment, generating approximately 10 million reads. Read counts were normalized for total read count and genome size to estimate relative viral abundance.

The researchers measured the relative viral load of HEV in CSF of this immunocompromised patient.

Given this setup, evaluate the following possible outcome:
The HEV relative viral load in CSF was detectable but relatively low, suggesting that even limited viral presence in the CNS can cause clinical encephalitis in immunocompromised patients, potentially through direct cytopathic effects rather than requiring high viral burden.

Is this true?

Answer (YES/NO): NO